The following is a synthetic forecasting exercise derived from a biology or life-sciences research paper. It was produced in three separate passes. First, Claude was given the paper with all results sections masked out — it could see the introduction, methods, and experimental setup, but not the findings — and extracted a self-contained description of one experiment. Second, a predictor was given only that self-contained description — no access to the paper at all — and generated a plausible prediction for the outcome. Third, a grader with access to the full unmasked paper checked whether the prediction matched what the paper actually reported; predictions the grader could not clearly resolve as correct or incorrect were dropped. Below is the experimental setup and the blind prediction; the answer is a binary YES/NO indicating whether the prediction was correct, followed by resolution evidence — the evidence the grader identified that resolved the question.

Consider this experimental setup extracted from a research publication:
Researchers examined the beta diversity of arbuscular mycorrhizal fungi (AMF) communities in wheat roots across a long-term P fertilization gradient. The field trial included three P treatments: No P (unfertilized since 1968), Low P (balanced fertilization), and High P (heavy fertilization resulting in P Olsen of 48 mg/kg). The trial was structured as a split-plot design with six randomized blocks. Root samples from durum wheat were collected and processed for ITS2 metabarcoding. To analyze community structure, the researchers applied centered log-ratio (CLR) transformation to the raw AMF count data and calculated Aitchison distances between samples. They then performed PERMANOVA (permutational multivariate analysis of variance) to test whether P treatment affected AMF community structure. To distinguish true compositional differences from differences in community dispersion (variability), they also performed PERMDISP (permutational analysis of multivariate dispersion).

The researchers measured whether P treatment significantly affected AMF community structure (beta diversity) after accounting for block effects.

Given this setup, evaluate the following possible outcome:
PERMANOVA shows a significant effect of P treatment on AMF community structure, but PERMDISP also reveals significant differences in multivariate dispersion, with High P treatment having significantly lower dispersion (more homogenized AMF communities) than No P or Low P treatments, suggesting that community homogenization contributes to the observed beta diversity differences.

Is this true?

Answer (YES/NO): NO